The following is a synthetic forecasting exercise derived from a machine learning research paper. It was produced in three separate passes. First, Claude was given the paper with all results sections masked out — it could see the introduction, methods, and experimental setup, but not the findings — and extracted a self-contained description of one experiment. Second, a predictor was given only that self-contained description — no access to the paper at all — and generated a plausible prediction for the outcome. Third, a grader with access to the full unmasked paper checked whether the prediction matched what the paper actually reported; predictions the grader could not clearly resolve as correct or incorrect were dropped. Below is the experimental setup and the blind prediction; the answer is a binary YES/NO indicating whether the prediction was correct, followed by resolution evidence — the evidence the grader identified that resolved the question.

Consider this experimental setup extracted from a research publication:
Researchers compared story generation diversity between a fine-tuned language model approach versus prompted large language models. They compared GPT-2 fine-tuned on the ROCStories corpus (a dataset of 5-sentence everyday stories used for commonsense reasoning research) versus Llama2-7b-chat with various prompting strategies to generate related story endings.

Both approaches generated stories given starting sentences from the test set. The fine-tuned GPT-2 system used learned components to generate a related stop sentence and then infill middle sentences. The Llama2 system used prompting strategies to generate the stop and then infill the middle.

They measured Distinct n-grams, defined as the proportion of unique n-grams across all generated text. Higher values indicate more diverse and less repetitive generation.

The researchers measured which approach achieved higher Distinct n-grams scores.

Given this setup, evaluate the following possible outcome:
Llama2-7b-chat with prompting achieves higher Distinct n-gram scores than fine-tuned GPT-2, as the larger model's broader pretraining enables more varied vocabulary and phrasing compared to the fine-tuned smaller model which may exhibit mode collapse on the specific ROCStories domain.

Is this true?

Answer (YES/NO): YES